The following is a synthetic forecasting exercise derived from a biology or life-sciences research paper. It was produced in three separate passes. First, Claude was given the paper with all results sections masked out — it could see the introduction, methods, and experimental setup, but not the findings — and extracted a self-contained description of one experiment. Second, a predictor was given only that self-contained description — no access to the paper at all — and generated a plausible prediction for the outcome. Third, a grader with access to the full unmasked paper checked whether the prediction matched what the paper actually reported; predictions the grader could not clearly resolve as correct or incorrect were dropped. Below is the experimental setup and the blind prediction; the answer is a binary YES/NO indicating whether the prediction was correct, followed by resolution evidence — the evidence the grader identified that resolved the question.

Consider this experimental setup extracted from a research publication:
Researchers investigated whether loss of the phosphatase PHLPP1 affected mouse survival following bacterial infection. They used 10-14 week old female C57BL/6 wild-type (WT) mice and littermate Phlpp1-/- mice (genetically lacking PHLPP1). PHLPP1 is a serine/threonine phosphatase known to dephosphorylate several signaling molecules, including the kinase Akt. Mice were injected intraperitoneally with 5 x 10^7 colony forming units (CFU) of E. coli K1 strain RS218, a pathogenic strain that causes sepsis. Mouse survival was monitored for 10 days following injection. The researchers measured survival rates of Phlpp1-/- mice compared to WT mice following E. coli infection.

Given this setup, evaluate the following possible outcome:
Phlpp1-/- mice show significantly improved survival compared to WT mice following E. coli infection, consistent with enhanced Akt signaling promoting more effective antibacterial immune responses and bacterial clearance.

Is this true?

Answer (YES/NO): NO